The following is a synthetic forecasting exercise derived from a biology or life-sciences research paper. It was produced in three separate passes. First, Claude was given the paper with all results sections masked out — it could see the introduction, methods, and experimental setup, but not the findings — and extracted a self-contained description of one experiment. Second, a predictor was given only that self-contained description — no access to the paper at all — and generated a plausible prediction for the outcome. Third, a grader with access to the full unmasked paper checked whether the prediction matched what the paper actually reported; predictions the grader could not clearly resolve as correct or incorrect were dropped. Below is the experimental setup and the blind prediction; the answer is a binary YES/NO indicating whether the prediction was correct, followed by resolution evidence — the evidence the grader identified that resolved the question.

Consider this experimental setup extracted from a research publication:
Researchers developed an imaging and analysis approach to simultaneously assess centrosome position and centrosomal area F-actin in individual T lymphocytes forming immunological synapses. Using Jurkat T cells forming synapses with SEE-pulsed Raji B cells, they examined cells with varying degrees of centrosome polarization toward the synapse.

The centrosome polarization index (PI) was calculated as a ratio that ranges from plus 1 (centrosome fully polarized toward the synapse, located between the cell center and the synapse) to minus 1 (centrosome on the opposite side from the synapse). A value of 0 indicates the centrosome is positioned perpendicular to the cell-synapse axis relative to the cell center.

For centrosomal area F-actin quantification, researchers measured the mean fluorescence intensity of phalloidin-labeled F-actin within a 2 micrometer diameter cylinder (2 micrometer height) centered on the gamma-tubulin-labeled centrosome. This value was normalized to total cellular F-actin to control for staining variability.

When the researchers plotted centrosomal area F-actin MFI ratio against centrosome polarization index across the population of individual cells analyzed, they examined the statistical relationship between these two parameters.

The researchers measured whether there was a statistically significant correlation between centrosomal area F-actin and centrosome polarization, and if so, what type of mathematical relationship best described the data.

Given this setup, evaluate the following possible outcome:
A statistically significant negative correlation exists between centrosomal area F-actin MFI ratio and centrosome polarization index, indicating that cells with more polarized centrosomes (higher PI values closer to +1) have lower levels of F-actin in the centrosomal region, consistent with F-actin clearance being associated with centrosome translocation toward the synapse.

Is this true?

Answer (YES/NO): YES